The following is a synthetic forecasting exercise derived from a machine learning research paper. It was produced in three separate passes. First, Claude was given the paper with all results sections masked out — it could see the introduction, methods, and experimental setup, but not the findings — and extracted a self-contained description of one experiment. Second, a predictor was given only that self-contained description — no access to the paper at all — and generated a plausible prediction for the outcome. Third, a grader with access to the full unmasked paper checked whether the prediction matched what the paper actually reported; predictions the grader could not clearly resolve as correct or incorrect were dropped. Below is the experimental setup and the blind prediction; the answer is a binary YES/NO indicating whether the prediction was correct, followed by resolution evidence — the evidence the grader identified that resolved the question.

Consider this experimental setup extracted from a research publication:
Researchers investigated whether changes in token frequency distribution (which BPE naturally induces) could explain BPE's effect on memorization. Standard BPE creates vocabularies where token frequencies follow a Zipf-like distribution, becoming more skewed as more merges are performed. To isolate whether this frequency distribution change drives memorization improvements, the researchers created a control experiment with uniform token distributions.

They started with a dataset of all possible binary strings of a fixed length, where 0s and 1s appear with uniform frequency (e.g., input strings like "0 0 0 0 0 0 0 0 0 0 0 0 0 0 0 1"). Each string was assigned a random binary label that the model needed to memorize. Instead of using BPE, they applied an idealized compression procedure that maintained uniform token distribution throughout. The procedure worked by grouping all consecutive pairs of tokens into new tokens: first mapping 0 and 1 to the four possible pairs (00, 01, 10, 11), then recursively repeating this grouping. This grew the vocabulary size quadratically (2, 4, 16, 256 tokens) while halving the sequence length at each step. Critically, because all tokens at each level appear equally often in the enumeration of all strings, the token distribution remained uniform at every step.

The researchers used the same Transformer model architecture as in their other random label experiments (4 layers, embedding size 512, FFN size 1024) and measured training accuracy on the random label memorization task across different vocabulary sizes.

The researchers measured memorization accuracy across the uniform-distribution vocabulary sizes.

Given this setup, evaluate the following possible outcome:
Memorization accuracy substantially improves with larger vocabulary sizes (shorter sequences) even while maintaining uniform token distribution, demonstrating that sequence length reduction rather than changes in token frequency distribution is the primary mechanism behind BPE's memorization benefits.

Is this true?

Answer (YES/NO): YES